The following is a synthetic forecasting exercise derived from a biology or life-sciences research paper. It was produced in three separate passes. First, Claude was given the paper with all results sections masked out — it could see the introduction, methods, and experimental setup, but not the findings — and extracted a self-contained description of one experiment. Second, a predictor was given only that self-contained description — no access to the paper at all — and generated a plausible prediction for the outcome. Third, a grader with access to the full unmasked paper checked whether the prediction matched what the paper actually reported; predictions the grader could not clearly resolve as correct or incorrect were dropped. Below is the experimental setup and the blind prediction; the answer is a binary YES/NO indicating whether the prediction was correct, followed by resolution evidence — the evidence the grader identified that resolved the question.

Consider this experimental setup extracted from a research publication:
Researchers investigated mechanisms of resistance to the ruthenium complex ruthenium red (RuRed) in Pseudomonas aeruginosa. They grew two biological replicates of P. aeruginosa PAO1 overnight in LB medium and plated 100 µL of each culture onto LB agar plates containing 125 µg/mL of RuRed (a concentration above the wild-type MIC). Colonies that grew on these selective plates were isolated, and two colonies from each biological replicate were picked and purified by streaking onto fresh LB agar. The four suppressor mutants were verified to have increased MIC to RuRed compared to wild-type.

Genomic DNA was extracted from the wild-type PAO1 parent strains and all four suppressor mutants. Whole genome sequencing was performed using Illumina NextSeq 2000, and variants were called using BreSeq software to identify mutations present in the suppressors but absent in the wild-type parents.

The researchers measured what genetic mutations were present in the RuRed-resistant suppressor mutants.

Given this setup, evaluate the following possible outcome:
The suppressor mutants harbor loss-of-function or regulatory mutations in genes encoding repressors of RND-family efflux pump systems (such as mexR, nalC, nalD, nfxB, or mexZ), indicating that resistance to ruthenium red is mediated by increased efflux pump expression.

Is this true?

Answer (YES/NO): NO